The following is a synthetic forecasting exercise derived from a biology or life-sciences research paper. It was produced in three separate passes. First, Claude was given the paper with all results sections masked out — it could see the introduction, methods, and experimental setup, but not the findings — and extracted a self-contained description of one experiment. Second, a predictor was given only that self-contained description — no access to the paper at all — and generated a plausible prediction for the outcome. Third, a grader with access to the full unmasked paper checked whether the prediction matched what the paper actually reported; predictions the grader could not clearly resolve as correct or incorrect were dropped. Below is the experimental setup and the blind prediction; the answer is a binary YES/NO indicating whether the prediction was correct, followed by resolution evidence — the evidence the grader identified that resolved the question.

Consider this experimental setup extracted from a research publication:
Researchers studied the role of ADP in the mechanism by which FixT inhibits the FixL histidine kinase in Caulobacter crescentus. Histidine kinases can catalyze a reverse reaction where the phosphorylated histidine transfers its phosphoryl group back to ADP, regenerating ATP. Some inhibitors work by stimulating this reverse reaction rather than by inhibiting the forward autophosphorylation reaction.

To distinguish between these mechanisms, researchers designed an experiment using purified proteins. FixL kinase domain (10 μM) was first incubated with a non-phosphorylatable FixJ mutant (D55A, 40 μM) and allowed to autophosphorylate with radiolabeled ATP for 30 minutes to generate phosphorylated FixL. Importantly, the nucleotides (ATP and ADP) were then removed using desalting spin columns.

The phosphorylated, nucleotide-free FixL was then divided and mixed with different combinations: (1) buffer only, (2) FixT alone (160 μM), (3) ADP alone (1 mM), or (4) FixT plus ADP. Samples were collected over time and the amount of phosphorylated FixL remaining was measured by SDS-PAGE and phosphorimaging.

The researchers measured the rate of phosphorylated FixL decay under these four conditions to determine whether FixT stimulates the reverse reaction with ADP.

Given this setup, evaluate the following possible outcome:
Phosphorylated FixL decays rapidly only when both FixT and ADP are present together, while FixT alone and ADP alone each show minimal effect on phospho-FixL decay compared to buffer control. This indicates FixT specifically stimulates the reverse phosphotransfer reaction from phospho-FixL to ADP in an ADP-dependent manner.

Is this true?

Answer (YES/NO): NO